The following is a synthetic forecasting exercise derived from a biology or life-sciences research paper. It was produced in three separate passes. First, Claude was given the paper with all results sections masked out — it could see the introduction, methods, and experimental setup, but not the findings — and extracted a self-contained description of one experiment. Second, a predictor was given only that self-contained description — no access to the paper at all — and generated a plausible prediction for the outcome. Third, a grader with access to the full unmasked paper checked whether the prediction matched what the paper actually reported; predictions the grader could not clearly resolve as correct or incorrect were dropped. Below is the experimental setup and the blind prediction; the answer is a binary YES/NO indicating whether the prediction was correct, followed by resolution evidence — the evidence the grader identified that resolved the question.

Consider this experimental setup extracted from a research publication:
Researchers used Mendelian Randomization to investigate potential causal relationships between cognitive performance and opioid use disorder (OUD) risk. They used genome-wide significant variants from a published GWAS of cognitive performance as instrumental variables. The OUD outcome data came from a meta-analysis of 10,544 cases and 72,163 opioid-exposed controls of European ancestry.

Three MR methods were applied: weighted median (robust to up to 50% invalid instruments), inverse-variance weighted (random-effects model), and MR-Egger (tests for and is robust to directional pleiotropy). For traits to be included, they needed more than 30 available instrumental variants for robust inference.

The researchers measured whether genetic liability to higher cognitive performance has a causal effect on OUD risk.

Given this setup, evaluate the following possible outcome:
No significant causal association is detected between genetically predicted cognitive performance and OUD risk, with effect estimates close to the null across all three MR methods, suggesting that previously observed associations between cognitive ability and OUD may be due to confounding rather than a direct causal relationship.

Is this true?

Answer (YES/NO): NO